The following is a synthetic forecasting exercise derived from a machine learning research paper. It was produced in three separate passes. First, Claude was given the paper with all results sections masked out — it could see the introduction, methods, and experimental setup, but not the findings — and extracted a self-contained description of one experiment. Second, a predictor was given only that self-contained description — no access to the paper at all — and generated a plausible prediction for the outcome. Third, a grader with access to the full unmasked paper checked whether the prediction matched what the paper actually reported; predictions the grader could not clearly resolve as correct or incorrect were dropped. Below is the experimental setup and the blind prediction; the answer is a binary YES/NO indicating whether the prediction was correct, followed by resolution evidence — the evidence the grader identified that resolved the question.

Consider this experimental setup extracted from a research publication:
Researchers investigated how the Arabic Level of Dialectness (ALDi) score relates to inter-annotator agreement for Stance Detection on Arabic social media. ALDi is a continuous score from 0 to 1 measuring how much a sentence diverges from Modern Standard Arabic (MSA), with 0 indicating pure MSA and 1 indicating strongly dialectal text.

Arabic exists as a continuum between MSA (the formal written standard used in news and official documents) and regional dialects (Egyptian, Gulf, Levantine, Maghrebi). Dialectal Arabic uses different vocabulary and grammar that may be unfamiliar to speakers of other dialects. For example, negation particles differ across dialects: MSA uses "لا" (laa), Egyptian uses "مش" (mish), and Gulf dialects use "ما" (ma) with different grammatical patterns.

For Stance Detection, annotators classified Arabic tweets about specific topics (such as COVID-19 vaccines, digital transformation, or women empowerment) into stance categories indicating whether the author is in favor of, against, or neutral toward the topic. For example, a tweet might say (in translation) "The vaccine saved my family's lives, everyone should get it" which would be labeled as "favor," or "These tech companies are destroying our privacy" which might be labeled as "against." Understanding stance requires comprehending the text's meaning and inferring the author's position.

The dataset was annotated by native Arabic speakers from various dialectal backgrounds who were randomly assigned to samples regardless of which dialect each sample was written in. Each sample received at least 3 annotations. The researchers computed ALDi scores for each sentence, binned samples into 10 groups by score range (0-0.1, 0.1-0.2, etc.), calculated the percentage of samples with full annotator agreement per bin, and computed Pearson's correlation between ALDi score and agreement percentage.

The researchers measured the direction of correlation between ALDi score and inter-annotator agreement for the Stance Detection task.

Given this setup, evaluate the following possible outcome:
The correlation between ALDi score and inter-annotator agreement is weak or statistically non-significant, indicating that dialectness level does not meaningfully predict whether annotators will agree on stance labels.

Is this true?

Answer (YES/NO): NO